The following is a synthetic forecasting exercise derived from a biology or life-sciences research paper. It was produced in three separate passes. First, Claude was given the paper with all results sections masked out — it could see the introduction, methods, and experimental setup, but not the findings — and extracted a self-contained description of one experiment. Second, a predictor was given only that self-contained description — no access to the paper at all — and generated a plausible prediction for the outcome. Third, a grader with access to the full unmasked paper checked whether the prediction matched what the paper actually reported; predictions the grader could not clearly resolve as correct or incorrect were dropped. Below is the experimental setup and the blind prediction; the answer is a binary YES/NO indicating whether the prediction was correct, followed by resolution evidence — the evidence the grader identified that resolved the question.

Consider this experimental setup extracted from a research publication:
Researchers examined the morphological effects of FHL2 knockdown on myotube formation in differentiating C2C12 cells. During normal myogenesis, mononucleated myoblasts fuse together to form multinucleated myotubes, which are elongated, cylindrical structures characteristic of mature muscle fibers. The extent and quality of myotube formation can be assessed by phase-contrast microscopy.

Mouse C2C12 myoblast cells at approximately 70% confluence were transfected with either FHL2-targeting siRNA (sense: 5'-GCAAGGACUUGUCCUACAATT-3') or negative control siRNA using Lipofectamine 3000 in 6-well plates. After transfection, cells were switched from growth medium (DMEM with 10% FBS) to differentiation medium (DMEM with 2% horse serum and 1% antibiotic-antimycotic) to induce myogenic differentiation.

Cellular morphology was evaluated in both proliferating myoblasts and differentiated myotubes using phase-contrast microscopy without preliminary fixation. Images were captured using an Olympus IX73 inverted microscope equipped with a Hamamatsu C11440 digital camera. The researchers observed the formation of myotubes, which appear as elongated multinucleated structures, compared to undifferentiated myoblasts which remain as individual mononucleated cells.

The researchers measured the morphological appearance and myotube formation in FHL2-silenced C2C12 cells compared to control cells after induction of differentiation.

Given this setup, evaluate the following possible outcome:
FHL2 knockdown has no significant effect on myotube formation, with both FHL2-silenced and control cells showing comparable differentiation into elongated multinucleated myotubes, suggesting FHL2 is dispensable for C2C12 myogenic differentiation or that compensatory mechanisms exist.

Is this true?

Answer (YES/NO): NO